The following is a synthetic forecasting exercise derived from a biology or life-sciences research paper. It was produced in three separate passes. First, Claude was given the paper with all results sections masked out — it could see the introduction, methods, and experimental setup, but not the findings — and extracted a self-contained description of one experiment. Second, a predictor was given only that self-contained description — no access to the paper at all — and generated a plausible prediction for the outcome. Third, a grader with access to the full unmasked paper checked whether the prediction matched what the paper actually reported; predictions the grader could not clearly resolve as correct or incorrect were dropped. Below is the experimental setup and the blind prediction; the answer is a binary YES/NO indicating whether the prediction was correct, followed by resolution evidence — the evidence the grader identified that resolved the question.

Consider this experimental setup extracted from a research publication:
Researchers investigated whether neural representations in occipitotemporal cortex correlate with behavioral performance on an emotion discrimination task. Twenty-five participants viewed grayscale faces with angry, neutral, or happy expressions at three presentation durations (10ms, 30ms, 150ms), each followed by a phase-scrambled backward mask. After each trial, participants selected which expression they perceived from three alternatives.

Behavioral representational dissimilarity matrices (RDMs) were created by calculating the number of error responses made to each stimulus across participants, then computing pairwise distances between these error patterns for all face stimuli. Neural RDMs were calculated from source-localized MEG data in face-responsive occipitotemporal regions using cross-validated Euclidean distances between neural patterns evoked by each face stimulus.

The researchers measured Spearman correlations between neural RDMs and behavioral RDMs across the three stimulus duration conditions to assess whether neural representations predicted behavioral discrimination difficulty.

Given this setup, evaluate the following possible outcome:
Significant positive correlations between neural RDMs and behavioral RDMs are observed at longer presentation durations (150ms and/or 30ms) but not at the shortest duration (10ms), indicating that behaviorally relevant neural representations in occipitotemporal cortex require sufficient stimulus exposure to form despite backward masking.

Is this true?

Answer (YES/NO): NO